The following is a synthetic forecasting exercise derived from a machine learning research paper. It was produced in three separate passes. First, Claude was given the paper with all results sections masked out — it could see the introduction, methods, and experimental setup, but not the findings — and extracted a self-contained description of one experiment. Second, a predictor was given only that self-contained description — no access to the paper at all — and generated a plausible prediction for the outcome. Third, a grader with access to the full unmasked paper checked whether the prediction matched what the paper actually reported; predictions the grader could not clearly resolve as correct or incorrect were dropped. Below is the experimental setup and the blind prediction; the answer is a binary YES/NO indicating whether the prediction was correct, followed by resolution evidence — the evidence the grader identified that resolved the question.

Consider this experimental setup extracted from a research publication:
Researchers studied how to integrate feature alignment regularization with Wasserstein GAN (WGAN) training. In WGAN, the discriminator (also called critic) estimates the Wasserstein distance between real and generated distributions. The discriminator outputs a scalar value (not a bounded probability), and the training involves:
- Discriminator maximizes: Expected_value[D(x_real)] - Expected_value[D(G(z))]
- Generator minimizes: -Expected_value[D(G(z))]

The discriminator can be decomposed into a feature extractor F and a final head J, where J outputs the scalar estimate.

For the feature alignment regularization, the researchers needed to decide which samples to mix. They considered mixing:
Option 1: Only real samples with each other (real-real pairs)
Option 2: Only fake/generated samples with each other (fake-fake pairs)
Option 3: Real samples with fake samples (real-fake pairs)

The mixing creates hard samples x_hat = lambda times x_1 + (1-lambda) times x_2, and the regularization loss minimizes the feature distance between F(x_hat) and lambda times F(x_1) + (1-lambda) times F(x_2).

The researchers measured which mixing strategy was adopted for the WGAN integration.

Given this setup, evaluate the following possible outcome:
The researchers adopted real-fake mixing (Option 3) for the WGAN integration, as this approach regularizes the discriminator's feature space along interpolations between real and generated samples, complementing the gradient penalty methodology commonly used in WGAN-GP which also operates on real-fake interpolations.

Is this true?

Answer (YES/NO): YES